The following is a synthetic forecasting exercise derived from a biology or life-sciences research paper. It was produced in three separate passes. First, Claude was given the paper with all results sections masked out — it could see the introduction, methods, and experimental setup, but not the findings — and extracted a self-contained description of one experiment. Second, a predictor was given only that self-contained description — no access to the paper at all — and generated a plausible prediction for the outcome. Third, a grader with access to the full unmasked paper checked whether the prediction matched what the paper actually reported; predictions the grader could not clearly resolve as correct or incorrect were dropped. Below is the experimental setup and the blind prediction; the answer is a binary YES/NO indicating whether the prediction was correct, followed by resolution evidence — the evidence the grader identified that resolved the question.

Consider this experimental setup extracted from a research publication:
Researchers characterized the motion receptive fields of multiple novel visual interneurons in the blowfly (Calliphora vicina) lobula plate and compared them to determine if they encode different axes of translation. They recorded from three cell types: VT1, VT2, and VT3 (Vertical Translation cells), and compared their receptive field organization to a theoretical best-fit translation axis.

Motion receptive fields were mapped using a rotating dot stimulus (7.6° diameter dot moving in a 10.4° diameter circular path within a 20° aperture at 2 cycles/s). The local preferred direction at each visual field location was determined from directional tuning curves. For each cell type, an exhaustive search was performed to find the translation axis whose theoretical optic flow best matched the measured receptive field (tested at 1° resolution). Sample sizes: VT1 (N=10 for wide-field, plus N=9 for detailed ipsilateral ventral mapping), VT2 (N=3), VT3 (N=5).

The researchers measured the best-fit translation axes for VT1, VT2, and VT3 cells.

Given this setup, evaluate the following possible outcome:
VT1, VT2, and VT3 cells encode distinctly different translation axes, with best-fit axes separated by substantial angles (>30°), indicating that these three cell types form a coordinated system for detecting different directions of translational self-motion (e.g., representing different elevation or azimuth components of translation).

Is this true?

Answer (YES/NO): YES